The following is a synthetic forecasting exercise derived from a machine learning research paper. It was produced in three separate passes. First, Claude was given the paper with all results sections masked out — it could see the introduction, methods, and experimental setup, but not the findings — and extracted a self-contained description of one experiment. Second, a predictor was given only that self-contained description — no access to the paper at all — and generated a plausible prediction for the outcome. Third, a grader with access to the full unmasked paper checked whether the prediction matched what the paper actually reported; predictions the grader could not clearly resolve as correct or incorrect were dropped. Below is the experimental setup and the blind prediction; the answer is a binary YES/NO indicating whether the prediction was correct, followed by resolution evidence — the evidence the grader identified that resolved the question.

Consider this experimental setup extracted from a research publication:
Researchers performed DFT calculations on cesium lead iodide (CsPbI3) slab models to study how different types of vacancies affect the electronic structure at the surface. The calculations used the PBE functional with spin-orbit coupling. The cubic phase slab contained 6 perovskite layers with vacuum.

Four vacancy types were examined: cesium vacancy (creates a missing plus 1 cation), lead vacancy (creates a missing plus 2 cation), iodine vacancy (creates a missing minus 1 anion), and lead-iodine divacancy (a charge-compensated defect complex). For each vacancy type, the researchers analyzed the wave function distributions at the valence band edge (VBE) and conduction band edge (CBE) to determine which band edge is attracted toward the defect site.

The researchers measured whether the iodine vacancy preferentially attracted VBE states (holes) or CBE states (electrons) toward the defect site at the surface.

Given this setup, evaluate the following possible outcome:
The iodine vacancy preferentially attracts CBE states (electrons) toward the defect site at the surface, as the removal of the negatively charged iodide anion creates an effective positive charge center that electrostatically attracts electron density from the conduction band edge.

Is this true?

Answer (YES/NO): YES